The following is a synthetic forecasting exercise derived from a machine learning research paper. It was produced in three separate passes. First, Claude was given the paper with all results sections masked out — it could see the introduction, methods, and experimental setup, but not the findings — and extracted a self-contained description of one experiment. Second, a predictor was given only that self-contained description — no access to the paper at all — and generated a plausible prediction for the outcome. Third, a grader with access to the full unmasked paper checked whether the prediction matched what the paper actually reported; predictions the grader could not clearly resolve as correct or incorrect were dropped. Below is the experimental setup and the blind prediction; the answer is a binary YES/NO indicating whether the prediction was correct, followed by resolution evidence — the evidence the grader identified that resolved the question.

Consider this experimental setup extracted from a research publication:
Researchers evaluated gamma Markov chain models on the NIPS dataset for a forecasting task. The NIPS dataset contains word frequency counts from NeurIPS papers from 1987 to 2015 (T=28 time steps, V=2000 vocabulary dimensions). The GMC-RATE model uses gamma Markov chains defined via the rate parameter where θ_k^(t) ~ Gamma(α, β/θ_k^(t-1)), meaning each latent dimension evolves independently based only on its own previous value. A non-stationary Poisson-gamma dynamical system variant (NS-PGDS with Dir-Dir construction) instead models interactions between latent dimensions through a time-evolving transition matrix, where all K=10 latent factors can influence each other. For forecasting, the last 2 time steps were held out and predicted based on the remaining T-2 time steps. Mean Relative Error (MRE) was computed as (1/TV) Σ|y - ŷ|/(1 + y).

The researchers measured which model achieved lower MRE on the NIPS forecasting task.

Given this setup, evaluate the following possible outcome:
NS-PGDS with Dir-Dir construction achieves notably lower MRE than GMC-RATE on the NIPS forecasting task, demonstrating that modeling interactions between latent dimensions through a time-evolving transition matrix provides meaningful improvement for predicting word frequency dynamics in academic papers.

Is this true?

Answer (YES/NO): NO